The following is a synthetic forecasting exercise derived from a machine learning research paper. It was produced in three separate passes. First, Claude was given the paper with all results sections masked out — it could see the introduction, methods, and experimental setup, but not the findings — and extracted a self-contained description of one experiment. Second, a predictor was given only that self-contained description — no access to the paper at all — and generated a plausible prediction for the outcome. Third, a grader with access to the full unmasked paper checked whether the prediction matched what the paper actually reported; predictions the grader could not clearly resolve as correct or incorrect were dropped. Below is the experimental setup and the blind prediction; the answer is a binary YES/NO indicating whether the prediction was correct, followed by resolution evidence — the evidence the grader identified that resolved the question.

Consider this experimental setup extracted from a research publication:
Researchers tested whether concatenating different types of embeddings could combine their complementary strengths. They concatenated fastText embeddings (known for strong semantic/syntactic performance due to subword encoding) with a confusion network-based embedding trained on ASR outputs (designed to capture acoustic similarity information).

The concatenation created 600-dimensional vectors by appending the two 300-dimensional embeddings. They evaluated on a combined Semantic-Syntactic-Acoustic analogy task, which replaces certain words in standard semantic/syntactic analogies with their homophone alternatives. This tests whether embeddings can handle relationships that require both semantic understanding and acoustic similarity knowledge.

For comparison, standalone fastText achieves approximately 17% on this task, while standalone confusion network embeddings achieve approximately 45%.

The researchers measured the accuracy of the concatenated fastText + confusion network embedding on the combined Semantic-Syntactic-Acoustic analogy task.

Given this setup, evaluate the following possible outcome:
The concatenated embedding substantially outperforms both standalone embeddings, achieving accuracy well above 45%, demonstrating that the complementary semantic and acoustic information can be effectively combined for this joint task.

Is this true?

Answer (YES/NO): NO